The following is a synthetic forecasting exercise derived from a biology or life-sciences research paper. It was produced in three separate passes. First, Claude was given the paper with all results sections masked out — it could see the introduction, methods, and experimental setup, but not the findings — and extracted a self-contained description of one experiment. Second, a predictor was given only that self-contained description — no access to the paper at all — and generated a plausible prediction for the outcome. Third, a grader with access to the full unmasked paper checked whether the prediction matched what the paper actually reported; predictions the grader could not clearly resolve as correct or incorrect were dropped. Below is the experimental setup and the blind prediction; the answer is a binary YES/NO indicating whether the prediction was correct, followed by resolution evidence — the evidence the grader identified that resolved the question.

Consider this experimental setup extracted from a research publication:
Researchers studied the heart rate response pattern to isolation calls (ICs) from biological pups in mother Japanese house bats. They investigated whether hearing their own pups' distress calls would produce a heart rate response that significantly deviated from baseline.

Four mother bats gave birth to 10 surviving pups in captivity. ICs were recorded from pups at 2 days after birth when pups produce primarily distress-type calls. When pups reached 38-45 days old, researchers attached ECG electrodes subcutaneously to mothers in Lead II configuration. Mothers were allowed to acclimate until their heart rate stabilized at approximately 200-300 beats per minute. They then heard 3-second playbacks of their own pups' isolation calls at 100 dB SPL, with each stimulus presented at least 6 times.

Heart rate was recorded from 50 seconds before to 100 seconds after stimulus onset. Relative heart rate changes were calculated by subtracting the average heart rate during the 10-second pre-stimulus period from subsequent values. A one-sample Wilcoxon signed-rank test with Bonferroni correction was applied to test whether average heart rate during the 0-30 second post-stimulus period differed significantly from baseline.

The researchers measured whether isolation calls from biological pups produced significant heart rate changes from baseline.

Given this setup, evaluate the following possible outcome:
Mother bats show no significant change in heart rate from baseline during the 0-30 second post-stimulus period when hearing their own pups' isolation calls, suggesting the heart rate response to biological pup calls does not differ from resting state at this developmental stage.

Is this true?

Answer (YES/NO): NO